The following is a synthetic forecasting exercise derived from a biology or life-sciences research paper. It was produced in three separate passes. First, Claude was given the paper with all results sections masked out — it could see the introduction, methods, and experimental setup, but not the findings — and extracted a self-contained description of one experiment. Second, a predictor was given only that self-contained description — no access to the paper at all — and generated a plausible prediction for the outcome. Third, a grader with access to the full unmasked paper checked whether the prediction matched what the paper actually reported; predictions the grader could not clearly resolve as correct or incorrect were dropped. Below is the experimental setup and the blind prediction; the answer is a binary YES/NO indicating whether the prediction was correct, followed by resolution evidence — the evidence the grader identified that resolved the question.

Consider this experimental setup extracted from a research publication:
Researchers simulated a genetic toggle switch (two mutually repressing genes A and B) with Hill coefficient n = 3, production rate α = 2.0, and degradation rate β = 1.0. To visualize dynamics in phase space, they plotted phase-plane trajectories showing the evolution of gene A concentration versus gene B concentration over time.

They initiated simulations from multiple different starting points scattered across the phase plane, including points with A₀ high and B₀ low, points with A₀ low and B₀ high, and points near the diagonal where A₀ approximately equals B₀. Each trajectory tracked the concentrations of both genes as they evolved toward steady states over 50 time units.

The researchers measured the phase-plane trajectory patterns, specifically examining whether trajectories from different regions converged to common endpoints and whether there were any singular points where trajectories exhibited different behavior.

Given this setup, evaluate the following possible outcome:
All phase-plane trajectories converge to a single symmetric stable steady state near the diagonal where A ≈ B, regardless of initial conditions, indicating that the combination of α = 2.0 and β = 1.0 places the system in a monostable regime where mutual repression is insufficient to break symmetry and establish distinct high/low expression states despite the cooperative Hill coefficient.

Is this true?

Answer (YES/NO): NO